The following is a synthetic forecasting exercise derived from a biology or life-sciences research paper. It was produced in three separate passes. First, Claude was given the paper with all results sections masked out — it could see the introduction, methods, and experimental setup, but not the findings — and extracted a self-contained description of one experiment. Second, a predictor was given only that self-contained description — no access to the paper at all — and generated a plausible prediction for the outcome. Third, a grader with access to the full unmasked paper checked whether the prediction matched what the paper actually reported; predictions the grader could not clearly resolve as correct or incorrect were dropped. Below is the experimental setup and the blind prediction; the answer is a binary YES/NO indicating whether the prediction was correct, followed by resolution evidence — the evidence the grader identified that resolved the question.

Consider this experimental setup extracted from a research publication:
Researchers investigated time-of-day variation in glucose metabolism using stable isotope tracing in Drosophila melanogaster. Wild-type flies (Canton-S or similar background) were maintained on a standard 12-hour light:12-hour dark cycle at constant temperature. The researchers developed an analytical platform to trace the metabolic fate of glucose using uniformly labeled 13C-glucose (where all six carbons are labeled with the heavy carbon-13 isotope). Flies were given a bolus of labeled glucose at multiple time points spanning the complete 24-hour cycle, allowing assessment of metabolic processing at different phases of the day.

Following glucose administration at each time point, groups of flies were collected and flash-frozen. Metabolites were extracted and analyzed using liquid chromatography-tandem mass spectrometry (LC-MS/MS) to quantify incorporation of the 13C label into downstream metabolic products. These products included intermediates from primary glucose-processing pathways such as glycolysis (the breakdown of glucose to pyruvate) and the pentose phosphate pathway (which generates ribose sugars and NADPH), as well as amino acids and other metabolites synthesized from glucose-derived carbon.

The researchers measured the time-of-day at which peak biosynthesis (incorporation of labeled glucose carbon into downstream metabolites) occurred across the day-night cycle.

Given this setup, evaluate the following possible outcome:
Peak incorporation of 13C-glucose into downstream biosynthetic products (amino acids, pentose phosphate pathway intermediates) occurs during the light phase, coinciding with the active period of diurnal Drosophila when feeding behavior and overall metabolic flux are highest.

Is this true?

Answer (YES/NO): NO